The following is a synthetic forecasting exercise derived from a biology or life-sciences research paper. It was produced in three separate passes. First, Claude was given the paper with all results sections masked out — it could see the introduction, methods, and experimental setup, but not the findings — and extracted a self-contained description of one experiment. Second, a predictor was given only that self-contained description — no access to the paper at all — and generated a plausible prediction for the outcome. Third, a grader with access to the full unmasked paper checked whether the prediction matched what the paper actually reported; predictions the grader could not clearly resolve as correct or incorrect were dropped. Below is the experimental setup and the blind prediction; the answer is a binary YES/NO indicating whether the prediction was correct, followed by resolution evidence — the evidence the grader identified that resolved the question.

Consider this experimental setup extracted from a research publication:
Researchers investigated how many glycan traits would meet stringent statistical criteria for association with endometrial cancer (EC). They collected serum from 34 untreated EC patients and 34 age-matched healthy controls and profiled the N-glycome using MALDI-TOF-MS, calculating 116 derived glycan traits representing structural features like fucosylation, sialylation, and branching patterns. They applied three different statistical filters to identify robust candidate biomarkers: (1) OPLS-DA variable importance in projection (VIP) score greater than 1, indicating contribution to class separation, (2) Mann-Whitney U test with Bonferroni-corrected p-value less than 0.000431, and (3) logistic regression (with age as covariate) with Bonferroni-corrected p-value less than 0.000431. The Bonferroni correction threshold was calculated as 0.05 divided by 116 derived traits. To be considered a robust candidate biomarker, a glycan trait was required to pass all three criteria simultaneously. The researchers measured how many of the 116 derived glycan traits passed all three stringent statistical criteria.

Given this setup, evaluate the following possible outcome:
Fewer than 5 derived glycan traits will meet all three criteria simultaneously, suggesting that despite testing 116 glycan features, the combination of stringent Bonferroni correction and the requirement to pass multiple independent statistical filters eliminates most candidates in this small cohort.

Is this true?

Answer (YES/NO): NO